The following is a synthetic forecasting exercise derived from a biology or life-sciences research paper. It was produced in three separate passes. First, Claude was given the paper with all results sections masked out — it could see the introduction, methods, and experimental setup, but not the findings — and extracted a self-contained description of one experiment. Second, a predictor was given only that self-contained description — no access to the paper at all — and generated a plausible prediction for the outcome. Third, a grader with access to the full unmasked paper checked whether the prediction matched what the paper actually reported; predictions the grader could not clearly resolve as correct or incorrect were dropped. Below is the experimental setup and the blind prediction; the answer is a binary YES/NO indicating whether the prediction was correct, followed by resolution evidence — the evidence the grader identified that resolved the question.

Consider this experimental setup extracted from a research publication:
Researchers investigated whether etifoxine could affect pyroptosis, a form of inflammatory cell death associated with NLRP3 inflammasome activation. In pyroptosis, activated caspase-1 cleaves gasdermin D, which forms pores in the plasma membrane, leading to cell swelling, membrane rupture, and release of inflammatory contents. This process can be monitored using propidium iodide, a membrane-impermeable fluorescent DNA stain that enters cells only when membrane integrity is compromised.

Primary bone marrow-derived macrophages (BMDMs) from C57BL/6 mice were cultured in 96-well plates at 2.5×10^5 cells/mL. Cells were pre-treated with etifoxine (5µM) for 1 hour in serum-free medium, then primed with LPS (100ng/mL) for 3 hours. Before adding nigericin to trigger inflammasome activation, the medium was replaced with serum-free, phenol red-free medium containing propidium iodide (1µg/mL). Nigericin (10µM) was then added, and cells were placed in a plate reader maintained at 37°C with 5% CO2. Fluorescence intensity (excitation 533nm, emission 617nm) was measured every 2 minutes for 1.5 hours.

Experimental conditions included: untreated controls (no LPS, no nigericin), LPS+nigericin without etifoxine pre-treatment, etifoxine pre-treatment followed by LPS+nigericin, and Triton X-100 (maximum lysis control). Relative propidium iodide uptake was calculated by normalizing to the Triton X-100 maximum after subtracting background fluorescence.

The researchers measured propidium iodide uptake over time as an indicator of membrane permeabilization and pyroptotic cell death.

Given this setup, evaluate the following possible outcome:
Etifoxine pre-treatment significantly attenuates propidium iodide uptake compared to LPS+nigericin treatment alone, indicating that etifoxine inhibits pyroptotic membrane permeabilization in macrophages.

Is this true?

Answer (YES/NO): NO